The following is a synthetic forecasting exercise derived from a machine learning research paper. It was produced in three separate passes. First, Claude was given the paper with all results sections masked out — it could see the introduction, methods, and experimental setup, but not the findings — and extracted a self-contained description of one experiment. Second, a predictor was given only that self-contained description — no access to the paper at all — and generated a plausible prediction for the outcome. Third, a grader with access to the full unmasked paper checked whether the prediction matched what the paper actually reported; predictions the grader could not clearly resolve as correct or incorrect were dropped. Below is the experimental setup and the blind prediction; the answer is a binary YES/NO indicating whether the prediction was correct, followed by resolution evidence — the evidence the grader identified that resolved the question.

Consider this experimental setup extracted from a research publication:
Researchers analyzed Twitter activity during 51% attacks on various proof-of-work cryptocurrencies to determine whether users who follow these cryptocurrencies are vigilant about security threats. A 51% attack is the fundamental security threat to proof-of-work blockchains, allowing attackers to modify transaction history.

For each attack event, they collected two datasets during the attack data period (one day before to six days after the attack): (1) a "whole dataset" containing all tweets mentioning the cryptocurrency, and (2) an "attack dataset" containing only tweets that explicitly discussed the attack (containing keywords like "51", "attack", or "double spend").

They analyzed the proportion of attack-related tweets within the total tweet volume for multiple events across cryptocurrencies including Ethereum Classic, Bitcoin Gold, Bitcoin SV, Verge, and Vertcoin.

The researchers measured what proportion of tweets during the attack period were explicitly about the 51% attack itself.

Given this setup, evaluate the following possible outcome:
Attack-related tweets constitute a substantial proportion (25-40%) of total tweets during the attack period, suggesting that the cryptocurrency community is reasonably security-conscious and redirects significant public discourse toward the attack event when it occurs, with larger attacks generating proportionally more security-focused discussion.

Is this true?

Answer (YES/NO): NO